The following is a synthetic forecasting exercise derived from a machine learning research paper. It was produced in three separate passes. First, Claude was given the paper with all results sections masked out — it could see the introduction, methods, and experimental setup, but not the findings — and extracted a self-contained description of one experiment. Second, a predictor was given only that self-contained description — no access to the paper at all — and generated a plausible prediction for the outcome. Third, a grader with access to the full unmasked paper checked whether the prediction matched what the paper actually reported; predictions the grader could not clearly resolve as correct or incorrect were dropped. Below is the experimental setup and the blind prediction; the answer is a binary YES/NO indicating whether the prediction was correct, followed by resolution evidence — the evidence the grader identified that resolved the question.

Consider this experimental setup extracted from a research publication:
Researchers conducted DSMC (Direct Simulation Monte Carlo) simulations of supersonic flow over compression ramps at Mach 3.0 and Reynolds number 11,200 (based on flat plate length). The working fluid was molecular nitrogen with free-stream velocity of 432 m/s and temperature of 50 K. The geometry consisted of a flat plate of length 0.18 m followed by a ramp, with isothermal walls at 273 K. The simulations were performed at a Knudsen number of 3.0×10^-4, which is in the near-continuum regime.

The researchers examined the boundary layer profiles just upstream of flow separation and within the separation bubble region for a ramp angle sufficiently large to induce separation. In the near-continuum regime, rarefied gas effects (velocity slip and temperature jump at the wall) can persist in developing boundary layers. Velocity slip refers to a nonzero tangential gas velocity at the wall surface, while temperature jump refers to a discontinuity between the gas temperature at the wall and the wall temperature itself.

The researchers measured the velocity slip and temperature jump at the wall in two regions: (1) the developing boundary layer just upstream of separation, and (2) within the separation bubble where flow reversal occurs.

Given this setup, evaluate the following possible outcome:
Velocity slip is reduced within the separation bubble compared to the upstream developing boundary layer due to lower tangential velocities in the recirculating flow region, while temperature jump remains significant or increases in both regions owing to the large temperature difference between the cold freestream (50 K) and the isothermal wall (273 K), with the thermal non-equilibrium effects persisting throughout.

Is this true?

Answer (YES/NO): NO